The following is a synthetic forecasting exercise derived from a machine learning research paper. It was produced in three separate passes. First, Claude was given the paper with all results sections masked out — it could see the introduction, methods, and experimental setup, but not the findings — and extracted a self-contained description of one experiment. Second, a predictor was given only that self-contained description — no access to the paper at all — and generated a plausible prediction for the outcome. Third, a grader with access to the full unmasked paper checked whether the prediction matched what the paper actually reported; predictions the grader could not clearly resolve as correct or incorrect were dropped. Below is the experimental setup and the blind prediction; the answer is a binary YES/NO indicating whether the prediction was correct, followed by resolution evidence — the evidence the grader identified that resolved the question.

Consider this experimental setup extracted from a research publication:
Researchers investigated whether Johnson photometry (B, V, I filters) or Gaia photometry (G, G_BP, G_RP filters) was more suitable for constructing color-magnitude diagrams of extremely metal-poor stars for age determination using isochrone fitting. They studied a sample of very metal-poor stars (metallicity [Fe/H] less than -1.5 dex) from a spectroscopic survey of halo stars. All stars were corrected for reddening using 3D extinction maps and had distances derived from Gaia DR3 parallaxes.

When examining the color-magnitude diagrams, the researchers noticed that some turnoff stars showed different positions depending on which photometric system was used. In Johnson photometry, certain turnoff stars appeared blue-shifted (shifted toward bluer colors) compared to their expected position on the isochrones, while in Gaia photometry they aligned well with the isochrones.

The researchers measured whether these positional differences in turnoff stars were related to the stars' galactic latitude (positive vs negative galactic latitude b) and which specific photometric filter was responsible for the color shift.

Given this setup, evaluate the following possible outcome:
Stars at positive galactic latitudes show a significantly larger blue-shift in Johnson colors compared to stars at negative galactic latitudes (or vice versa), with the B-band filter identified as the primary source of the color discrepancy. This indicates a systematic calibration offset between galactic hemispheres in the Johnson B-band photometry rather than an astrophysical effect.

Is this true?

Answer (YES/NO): NO